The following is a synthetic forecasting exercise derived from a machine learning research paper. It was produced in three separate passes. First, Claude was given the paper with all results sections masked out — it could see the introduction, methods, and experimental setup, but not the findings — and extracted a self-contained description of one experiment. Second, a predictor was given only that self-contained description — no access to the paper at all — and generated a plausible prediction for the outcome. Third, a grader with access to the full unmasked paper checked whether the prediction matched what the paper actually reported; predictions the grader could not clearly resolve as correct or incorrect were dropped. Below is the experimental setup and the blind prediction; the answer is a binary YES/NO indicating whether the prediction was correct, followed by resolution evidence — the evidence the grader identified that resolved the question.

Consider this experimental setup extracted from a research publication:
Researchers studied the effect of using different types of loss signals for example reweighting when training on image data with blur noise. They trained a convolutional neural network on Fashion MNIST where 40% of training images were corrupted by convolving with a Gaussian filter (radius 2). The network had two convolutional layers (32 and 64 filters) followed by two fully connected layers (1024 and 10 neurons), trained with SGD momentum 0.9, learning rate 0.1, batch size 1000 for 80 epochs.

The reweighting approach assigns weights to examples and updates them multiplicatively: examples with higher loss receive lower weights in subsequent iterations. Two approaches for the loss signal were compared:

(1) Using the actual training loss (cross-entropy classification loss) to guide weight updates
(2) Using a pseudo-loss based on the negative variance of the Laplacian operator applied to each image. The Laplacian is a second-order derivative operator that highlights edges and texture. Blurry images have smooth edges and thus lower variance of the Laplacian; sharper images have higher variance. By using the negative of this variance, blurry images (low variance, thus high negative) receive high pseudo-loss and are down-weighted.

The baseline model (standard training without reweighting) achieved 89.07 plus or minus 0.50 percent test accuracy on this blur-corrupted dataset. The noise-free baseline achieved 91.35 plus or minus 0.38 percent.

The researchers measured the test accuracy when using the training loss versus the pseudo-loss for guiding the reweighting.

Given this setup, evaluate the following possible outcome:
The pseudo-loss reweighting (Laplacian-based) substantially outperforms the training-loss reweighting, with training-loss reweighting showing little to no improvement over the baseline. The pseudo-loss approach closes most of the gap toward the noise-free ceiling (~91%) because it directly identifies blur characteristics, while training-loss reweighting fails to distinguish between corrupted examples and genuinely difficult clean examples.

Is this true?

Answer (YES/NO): NO